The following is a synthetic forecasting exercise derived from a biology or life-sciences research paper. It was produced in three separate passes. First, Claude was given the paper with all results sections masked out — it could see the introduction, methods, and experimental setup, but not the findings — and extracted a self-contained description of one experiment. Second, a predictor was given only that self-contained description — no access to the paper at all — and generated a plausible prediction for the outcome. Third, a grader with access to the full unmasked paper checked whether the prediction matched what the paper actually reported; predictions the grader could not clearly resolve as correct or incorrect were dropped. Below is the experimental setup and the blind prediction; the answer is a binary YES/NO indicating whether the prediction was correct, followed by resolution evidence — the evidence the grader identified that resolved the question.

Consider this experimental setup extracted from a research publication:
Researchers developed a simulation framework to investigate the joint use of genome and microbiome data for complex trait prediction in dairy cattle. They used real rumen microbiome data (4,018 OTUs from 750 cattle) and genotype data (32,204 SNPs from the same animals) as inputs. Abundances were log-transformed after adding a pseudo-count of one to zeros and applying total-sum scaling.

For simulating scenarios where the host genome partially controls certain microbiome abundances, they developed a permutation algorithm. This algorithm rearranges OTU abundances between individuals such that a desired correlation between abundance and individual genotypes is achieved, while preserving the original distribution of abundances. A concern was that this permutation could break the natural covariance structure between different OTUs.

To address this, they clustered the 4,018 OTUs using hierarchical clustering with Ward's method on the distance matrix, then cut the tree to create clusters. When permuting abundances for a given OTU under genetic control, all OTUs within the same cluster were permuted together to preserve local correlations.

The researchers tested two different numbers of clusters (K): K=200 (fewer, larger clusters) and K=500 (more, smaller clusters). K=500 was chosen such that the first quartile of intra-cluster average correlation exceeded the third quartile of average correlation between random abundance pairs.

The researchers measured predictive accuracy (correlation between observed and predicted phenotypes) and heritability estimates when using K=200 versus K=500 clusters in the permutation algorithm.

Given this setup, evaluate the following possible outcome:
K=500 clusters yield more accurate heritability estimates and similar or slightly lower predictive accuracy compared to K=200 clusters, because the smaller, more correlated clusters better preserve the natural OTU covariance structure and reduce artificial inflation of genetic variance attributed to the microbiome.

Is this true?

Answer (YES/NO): NO